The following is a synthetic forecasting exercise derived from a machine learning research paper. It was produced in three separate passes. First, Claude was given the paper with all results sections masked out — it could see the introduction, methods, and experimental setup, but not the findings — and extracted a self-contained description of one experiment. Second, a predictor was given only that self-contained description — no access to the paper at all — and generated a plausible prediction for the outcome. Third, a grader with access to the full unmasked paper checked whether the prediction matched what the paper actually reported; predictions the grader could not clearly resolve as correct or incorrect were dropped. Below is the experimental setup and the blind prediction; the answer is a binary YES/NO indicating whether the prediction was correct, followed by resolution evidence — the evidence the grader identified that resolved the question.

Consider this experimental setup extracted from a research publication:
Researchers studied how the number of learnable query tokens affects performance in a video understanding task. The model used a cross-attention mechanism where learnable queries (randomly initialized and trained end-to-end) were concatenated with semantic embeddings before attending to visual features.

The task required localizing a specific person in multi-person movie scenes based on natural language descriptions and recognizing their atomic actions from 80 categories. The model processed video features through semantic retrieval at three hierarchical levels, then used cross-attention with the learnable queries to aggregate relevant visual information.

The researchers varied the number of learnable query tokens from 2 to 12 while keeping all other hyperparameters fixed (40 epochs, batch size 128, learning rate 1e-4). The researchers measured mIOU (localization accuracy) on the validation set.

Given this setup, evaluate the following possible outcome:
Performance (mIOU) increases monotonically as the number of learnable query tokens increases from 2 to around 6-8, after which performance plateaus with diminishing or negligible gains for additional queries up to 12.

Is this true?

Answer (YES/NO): NO